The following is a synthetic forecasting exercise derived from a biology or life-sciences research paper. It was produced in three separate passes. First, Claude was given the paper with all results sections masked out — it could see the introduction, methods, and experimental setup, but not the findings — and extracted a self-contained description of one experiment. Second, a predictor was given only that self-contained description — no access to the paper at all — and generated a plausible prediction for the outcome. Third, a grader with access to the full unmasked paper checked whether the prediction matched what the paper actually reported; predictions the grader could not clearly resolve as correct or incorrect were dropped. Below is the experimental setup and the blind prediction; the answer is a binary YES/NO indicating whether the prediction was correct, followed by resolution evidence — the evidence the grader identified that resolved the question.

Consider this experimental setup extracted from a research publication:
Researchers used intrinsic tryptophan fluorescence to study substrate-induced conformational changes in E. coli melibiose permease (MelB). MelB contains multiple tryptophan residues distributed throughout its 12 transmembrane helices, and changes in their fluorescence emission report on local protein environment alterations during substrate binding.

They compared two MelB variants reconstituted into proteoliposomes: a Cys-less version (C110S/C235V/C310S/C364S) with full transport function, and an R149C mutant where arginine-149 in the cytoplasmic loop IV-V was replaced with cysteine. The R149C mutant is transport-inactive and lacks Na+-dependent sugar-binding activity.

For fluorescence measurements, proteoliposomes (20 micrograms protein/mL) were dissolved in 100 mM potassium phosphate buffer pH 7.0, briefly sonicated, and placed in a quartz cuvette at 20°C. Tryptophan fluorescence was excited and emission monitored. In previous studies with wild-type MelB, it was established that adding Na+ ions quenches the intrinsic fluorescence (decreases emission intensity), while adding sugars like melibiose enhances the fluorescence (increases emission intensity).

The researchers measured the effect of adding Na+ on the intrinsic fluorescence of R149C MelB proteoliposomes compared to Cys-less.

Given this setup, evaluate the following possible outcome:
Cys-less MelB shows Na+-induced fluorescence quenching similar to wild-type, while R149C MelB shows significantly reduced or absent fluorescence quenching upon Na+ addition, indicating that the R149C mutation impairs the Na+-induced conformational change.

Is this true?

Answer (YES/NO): NO